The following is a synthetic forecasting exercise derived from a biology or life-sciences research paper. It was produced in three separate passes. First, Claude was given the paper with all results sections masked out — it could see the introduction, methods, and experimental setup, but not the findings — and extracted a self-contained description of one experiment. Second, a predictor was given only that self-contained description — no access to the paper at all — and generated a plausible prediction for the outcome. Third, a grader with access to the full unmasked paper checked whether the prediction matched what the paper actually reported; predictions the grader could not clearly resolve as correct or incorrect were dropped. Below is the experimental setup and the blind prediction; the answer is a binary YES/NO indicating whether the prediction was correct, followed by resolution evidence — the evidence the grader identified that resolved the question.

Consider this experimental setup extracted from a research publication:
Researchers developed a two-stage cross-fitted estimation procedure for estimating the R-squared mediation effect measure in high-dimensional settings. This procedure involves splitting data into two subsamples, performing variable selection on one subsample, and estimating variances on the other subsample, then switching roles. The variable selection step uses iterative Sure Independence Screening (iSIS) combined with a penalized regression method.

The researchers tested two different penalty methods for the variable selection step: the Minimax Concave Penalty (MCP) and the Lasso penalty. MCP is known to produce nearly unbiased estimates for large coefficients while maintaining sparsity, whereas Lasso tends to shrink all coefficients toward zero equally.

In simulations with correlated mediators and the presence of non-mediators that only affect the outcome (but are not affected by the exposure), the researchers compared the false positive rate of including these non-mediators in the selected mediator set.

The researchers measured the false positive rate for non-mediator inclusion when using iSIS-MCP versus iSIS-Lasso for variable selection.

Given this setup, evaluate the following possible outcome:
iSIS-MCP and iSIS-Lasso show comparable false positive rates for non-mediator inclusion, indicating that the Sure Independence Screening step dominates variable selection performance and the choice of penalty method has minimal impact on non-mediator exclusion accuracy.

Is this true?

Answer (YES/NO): NO